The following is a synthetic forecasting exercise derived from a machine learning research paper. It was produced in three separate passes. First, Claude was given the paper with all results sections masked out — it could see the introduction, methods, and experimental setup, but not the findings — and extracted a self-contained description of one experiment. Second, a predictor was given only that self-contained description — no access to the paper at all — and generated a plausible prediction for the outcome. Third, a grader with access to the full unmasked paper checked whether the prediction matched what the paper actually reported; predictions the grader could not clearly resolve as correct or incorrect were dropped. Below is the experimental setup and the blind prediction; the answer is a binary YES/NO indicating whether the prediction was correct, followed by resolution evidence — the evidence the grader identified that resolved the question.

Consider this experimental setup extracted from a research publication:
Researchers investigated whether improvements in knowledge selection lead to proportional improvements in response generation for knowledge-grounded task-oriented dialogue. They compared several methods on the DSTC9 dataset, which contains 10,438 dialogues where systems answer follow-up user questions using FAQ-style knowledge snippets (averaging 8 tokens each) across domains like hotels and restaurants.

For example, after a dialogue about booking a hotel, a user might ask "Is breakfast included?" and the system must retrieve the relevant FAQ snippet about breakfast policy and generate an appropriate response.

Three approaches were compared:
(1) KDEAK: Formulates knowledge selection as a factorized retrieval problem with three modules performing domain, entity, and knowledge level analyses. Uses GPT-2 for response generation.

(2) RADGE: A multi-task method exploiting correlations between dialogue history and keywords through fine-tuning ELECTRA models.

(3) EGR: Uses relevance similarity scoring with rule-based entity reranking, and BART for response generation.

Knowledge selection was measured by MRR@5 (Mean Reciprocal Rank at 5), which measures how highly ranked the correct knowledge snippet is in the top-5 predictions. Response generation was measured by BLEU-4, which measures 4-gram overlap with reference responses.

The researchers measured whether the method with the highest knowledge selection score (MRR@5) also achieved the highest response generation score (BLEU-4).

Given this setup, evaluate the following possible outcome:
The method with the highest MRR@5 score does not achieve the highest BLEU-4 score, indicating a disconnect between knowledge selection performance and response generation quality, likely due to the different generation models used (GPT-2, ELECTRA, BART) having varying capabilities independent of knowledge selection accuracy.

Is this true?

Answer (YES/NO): YES